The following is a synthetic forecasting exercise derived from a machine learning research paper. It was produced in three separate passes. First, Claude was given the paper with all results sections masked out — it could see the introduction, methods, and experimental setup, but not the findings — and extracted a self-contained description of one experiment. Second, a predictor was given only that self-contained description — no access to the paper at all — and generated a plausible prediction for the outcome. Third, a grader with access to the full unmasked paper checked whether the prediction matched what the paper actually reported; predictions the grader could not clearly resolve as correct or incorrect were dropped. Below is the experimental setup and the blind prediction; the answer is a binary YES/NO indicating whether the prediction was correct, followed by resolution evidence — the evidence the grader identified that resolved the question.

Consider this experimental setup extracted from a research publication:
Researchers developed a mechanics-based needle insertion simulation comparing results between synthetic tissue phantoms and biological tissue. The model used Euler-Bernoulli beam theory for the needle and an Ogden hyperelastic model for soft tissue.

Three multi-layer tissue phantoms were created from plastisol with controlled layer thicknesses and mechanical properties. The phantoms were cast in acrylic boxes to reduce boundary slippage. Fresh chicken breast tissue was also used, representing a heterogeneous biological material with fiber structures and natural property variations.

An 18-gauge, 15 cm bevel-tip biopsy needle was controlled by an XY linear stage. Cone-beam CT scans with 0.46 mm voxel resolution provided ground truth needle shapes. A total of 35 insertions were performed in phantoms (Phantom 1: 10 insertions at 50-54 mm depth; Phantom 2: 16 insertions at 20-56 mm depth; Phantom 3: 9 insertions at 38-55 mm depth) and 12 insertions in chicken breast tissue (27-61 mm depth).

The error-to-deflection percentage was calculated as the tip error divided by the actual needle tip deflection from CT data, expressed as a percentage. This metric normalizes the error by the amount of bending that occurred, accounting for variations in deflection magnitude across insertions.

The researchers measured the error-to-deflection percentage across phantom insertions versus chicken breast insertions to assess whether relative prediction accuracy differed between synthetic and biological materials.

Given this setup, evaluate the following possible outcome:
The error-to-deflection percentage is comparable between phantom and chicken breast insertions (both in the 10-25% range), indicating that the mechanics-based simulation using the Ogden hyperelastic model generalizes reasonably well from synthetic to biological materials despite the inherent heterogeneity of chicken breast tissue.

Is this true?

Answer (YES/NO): NO